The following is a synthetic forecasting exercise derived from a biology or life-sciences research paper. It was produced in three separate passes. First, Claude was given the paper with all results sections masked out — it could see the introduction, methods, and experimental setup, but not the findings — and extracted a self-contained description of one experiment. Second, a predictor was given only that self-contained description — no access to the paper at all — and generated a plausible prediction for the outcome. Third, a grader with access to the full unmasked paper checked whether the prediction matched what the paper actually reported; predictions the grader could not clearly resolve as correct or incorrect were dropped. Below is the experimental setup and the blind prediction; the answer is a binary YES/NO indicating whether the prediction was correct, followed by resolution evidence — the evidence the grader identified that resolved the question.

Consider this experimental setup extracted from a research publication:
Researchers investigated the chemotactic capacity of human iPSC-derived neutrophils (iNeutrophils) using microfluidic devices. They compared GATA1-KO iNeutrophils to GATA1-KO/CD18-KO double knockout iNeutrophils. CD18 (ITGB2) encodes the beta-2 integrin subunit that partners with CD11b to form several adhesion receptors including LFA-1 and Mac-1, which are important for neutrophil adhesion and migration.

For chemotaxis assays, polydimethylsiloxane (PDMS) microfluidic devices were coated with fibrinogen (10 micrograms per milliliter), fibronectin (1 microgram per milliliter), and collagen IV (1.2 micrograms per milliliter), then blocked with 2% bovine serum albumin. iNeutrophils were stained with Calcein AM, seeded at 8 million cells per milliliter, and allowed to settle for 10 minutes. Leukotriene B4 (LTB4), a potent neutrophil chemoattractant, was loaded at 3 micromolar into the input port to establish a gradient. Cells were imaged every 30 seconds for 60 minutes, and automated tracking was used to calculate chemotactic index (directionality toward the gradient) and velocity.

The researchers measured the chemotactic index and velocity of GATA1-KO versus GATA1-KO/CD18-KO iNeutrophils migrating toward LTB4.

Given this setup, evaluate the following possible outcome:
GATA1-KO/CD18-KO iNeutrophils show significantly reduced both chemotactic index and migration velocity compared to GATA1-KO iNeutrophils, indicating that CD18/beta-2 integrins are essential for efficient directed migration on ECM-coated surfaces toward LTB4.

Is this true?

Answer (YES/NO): YES